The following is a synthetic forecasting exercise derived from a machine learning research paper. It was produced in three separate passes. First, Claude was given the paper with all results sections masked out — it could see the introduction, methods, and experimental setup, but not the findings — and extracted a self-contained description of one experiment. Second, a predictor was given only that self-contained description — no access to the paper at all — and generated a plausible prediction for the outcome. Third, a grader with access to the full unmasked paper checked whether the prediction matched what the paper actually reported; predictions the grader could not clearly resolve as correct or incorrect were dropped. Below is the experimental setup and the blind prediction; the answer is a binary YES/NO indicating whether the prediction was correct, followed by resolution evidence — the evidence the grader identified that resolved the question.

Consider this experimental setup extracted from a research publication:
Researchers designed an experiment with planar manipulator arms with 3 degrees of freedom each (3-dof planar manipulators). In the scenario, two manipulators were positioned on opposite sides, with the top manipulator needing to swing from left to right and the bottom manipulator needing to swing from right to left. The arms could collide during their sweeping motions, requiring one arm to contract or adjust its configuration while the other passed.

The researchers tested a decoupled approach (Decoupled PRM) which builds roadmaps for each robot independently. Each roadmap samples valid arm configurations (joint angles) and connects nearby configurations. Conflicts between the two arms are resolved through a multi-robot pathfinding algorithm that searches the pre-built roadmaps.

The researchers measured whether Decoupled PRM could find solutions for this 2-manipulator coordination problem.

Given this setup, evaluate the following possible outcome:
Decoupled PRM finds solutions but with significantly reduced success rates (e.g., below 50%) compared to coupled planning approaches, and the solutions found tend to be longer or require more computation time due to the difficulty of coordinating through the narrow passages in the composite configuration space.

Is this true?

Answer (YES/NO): NO